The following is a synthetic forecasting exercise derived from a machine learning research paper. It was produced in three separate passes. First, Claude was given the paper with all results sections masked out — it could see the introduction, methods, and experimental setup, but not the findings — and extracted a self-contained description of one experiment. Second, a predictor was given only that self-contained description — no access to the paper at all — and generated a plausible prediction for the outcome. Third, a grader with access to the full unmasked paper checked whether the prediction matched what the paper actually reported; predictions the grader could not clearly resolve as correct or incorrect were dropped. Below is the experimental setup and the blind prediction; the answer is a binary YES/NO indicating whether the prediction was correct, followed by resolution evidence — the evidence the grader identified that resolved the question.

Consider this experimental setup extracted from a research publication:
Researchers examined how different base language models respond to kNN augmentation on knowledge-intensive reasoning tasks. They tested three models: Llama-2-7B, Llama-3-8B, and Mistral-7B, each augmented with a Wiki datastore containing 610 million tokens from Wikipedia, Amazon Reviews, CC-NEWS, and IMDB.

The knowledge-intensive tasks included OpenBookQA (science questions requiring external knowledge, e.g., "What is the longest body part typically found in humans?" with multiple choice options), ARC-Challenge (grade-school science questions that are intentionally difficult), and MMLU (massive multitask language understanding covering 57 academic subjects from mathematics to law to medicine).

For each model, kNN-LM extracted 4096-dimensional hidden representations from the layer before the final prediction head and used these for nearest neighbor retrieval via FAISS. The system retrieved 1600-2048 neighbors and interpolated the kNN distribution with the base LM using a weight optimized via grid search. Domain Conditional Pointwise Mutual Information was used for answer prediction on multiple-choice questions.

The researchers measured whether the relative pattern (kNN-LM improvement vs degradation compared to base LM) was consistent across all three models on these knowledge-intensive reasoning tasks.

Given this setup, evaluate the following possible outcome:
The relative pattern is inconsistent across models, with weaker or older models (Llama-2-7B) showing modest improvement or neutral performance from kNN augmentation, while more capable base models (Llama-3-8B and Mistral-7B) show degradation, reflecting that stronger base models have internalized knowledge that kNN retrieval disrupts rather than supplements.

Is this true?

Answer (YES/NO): NO